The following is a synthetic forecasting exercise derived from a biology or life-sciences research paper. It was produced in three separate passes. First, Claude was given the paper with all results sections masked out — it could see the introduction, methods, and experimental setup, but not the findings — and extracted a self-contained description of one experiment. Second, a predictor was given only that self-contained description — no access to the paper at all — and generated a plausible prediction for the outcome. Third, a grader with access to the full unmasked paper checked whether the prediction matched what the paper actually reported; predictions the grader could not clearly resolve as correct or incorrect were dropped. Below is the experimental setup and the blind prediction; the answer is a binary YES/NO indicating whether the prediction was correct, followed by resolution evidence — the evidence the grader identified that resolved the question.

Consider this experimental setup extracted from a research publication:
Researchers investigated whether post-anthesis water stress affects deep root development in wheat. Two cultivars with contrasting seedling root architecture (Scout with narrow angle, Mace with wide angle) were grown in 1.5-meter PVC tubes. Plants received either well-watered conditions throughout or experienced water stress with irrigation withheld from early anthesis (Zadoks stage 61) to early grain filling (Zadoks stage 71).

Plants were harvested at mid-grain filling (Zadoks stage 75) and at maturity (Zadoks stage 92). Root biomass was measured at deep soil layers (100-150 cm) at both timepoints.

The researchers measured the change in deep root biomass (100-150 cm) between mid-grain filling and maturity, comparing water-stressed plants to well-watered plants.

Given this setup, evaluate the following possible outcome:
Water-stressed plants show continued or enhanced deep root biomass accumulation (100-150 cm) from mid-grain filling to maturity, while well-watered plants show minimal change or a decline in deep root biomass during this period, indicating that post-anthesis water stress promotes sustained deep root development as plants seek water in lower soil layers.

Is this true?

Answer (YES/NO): NO